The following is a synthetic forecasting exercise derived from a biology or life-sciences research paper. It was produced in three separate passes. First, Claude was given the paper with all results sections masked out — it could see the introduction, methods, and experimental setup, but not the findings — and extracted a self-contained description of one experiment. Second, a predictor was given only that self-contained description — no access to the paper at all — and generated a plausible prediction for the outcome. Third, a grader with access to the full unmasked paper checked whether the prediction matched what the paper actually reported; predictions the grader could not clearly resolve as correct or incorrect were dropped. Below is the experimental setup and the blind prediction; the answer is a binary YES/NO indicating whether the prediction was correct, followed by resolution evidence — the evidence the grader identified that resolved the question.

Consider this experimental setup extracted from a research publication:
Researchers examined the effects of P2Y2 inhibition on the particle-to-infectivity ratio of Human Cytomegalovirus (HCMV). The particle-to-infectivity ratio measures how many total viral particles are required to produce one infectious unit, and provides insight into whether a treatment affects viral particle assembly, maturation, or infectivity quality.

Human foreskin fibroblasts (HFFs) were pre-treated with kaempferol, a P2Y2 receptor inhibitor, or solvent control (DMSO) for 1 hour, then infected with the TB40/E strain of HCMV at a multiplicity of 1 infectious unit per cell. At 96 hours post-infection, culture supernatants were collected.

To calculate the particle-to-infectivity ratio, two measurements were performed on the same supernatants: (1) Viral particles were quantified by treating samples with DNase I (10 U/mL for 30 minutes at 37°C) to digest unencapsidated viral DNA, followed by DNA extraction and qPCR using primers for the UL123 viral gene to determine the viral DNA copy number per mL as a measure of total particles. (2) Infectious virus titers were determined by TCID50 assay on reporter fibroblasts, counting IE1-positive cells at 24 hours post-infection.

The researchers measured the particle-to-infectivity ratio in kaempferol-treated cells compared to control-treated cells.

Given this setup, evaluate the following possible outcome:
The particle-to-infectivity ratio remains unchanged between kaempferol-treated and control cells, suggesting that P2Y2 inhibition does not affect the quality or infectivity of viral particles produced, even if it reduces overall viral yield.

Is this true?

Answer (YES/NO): YES